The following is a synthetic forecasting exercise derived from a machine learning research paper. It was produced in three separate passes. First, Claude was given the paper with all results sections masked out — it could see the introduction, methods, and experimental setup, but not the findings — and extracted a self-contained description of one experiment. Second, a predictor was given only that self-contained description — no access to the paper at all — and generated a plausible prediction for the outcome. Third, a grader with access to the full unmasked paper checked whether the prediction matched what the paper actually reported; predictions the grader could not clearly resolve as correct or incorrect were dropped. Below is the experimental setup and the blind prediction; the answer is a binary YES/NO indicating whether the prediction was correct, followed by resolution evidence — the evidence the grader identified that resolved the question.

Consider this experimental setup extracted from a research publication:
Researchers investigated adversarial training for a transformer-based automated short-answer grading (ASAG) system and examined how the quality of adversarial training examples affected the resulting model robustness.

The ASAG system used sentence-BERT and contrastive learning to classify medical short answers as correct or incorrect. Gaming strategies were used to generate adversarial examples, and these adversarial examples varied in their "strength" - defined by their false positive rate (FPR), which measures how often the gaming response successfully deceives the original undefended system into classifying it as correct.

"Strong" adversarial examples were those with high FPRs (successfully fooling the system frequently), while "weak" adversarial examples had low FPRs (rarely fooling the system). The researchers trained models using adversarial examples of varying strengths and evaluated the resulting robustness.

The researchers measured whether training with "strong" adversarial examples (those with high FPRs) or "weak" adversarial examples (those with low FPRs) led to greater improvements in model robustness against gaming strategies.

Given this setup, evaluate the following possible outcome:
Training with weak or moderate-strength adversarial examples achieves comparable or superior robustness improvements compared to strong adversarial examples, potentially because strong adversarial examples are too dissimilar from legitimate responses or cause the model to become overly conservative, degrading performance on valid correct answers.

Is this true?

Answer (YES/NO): NO